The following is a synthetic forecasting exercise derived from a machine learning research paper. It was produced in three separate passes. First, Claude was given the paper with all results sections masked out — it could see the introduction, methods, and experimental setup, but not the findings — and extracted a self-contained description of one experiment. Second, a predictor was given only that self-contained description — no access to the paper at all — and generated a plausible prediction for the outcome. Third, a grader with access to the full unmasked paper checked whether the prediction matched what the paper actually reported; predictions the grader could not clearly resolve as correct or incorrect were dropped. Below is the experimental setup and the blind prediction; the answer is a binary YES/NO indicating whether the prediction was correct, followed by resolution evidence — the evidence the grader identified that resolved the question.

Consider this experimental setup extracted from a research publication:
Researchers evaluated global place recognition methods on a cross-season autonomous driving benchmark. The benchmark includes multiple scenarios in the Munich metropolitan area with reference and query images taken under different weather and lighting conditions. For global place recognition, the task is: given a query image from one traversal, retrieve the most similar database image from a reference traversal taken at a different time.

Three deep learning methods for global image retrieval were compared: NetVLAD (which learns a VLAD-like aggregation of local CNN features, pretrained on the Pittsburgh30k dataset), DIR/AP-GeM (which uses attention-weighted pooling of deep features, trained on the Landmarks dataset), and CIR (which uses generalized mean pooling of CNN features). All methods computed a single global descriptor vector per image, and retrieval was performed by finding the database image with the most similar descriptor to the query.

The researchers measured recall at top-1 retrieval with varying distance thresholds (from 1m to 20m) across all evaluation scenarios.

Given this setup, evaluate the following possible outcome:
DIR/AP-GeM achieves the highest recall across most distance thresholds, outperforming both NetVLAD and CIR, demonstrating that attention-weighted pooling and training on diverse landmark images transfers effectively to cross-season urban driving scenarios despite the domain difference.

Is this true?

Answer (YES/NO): NO